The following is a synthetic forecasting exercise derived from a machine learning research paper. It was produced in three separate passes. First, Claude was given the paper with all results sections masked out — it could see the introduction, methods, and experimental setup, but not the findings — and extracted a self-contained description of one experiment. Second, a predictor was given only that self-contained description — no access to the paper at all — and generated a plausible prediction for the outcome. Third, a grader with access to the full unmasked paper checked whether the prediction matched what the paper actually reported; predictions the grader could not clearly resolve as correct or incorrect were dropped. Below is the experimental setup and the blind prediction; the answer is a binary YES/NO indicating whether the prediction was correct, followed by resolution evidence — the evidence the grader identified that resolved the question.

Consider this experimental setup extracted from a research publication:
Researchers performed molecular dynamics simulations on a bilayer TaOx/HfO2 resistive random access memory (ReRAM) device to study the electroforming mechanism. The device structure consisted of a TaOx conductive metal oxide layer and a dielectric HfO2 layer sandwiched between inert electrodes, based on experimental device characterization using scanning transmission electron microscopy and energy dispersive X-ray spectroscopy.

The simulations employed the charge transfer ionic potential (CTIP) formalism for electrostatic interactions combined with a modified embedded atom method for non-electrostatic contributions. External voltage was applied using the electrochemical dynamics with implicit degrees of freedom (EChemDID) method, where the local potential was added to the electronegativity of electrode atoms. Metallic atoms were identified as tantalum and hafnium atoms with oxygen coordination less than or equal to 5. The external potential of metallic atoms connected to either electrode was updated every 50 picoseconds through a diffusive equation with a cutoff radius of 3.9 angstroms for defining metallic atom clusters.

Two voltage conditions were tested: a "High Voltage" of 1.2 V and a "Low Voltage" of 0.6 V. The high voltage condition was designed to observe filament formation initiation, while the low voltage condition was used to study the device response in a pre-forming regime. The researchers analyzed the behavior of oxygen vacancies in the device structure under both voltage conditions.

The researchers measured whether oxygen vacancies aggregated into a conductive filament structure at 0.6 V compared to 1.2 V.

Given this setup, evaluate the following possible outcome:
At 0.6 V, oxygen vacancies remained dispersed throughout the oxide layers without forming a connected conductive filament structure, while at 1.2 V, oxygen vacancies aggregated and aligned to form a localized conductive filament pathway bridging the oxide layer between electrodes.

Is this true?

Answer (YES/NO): NO